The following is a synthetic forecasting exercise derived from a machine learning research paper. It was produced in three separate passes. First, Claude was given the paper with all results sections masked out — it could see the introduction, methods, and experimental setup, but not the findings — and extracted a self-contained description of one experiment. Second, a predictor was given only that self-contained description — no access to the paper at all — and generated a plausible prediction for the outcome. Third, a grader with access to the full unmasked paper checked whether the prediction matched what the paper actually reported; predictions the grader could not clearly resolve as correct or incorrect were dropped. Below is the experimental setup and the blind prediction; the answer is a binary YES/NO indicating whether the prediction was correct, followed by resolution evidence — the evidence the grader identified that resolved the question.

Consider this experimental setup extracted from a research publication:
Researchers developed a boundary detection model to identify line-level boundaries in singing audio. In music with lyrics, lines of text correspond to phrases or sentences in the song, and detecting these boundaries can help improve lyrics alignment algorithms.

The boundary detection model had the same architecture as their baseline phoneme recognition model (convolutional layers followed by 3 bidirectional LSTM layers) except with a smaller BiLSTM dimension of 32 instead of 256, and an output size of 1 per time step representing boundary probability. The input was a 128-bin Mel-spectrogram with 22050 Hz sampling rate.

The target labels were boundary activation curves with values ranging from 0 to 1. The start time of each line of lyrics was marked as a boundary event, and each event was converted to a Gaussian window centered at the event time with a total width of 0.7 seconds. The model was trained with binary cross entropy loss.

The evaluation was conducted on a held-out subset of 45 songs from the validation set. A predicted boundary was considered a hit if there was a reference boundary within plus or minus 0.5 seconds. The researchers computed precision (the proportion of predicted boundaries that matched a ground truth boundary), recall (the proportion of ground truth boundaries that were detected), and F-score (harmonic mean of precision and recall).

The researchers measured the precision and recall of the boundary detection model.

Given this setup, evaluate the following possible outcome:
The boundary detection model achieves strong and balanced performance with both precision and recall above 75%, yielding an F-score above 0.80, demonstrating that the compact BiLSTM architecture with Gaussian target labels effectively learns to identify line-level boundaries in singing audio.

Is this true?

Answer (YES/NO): NO